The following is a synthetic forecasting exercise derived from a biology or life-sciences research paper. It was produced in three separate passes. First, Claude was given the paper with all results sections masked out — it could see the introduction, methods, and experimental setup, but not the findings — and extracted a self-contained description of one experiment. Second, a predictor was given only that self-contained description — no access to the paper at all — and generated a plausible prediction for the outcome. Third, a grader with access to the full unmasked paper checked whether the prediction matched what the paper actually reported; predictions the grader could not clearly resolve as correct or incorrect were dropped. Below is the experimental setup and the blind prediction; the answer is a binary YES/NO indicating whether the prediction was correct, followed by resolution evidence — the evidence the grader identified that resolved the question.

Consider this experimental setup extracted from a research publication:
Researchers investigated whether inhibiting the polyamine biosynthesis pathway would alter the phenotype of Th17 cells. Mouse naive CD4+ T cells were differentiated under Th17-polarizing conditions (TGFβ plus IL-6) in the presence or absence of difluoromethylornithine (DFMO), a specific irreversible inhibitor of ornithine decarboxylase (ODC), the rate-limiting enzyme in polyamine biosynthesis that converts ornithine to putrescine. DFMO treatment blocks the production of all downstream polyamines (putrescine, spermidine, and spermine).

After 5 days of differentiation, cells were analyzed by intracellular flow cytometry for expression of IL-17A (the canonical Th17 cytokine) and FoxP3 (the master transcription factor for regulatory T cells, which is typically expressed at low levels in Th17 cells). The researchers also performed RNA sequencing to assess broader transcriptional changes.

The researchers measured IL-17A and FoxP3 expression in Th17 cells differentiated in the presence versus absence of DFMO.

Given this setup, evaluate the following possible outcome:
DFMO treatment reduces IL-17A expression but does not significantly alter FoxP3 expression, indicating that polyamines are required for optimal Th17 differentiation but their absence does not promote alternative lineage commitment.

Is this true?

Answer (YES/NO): NO